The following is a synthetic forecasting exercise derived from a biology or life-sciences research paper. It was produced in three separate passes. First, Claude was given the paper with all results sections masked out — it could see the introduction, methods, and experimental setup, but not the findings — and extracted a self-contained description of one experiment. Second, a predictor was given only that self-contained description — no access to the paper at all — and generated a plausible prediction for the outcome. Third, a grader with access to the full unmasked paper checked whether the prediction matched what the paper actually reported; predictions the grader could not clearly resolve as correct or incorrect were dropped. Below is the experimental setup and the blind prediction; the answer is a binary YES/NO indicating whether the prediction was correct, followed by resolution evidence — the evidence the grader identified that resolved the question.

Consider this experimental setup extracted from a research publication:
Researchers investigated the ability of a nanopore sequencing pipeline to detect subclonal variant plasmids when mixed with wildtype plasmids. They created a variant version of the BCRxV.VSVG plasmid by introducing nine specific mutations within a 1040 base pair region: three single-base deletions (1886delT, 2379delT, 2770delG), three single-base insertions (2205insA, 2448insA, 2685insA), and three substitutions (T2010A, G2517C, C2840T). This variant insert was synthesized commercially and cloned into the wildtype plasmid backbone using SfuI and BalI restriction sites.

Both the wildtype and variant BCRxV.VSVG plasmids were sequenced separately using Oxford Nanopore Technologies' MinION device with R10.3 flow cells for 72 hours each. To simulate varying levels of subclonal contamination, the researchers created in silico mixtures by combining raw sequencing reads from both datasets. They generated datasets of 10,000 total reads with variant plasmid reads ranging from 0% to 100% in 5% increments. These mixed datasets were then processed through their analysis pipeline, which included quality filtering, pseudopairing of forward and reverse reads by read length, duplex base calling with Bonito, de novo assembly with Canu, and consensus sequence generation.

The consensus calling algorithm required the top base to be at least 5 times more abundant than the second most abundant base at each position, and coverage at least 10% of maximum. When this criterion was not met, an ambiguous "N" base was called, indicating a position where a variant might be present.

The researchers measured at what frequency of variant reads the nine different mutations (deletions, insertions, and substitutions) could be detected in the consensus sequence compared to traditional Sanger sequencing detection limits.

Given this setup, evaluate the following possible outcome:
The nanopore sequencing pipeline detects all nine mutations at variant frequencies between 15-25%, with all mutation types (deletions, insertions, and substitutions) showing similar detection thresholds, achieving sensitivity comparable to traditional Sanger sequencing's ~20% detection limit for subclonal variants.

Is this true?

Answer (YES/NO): NO